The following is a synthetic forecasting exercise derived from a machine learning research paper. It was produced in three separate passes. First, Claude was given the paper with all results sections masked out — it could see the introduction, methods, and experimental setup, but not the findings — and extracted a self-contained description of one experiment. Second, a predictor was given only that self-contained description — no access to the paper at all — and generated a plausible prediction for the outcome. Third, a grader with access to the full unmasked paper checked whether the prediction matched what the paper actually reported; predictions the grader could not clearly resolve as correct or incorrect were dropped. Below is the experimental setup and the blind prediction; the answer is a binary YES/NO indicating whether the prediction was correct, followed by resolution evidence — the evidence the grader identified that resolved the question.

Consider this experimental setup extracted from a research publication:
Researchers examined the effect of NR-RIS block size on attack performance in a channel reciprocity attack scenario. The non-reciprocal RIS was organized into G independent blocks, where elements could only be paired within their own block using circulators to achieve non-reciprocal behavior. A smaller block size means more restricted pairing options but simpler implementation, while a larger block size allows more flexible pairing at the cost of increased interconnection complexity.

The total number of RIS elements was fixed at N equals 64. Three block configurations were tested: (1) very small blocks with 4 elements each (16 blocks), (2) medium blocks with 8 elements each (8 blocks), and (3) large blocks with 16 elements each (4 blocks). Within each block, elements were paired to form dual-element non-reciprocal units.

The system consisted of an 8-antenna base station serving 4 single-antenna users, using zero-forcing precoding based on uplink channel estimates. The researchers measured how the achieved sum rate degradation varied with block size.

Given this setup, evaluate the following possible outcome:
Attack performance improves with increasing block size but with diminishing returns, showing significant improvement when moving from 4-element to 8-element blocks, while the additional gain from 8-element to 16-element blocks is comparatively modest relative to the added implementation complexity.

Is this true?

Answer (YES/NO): YES